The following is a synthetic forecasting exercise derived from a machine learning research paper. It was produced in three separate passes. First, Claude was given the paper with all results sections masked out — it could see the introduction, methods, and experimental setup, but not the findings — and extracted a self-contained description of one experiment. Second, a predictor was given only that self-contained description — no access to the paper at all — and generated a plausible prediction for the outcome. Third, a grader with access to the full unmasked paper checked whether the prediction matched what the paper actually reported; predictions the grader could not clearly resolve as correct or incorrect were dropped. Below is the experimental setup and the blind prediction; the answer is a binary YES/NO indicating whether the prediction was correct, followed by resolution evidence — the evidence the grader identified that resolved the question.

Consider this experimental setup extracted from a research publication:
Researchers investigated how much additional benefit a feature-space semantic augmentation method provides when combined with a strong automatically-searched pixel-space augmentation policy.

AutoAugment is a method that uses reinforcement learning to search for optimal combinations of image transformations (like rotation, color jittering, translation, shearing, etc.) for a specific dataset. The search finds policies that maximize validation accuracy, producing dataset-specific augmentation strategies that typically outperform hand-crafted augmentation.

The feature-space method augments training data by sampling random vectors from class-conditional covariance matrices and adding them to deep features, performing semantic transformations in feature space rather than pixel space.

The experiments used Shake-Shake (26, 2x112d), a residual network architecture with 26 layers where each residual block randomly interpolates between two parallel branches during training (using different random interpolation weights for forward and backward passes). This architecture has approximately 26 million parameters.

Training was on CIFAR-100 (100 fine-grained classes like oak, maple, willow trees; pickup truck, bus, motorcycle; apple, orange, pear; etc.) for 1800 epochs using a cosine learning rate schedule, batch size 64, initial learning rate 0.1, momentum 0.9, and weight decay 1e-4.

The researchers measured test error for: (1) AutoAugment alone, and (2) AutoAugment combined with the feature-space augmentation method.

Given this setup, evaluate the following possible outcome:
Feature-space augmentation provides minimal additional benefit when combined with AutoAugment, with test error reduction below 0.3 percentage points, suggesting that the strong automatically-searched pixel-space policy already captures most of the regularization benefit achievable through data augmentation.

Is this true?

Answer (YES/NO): NO